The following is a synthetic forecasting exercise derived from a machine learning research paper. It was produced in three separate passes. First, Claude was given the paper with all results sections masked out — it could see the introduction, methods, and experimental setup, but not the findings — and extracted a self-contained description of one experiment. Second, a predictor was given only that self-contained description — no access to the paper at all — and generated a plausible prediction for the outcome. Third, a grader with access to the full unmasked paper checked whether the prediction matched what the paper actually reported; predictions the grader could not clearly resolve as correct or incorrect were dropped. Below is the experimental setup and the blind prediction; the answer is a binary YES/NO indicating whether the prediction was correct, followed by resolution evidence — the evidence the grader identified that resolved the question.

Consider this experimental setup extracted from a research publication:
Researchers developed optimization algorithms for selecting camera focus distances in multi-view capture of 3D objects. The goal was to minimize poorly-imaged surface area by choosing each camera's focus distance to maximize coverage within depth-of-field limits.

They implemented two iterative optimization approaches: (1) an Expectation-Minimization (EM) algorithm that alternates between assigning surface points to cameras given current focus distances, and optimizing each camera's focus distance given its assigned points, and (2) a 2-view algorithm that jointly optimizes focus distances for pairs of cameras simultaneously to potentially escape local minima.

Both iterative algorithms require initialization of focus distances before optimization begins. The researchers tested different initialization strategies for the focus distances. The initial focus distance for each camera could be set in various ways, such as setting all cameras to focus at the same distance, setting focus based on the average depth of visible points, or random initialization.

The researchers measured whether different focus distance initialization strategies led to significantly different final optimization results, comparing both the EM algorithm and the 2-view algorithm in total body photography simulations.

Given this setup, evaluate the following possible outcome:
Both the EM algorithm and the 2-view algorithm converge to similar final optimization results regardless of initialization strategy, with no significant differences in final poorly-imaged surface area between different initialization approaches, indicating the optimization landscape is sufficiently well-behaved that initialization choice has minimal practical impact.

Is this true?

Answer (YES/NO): YES